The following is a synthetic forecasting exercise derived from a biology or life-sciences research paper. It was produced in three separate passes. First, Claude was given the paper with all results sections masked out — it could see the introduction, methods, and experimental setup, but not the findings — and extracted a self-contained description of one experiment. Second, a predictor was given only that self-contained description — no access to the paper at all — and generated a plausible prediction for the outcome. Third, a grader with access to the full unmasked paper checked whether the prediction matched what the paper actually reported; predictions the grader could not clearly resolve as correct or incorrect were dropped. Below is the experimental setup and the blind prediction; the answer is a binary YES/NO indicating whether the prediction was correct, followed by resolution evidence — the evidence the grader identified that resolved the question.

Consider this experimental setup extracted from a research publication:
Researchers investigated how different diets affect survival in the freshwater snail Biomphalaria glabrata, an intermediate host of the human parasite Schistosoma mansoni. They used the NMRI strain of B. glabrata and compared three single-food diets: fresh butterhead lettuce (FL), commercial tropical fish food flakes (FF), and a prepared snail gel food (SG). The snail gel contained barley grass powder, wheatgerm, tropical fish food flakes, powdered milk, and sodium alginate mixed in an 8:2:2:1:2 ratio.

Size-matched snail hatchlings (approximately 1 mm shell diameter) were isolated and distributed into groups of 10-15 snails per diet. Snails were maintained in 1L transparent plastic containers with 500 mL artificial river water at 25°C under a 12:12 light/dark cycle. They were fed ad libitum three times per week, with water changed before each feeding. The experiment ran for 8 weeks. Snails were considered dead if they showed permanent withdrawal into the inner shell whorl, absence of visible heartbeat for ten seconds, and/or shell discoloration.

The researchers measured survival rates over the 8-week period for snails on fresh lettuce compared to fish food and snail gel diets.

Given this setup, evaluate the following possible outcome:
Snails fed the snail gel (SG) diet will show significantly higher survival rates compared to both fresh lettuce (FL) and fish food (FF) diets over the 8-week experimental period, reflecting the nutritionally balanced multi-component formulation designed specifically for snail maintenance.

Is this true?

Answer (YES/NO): NO